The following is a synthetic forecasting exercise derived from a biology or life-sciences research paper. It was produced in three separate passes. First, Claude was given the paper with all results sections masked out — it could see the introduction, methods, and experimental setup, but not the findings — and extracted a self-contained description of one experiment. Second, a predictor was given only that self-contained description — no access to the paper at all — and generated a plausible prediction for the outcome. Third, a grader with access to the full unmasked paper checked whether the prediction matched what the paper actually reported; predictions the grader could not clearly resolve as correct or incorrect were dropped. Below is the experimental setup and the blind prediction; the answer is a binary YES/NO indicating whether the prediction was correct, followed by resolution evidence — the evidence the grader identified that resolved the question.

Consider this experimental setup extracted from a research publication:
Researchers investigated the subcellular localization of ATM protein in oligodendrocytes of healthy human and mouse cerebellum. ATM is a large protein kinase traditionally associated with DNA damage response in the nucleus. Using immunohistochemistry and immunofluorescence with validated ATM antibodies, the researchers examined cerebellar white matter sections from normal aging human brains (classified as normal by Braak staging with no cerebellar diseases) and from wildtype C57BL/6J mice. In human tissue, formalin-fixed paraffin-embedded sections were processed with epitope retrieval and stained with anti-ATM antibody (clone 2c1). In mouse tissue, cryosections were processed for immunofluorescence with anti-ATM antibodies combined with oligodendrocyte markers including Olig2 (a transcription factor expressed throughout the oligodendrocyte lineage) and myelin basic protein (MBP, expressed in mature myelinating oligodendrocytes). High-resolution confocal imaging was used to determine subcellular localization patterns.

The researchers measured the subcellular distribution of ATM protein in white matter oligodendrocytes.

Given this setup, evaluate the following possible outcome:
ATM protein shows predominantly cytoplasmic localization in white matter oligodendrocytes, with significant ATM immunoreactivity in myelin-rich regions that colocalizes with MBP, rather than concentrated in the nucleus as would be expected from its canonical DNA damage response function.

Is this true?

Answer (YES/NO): NO